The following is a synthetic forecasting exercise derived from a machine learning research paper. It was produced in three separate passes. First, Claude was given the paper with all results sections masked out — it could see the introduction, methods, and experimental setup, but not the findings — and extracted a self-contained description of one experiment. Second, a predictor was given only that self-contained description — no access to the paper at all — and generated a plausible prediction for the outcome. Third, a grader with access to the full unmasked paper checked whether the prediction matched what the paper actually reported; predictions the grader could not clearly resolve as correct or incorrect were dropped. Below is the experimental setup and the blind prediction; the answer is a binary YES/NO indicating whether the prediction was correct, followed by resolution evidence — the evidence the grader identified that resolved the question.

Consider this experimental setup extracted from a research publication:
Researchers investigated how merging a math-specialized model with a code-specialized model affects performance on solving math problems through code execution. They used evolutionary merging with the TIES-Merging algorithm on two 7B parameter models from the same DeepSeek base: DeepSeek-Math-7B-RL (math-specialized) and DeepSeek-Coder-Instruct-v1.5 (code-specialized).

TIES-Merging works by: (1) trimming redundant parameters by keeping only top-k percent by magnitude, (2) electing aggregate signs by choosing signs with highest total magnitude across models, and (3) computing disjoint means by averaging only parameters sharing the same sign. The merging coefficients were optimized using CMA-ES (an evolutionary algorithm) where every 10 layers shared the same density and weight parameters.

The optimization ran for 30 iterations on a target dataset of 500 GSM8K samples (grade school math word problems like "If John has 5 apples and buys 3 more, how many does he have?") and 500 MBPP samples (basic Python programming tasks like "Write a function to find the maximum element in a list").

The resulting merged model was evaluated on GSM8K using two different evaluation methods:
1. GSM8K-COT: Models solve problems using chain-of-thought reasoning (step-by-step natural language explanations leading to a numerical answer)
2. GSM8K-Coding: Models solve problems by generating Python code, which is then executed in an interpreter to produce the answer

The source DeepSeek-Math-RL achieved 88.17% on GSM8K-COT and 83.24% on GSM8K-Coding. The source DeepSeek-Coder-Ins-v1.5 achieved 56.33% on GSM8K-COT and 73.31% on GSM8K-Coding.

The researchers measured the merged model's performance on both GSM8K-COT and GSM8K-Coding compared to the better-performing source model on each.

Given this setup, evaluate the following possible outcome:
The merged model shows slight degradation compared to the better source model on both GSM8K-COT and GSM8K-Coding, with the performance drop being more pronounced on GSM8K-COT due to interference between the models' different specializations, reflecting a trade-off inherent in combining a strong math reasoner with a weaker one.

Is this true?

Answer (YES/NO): NO